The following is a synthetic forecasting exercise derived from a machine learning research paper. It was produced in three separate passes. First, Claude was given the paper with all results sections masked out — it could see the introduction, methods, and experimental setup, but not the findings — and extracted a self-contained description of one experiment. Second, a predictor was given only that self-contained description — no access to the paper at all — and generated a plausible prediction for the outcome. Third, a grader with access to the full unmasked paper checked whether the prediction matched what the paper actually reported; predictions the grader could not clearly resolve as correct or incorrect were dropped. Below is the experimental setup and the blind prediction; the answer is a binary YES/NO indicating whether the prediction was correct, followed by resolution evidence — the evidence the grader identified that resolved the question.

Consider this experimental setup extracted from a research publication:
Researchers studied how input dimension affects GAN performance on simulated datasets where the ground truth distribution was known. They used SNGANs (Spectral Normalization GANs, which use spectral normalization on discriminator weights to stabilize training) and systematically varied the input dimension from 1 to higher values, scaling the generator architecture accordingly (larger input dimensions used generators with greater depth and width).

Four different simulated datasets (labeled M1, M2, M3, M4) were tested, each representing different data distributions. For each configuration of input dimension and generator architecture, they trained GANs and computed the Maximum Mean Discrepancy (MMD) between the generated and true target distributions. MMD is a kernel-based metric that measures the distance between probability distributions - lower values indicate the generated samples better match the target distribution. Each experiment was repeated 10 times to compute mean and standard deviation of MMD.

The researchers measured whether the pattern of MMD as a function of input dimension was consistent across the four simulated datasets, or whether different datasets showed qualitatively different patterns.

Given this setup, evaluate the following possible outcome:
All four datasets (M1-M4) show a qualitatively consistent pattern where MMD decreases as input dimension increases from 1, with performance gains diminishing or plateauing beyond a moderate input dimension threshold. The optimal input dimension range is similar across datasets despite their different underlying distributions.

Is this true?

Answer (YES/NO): NO